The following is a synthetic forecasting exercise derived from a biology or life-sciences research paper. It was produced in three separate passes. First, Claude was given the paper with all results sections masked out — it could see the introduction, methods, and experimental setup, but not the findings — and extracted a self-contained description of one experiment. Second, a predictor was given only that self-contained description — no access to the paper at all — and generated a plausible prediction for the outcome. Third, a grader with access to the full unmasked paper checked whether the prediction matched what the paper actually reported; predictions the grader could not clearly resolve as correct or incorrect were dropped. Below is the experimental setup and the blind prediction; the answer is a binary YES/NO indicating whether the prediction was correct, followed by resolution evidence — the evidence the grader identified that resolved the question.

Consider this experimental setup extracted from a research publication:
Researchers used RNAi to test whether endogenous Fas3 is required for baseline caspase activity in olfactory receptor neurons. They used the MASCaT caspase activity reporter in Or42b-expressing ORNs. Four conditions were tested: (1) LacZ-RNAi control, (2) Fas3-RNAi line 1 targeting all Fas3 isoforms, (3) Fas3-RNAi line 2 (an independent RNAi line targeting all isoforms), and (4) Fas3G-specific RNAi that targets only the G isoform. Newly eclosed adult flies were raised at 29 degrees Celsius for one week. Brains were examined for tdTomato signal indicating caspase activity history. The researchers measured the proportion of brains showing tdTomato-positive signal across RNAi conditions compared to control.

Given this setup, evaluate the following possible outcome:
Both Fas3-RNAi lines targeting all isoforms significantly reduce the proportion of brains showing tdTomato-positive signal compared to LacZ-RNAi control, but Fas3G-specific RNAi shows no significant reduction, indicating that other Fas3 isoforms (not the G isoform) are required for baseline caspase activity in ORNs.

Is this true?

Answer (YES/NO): NO